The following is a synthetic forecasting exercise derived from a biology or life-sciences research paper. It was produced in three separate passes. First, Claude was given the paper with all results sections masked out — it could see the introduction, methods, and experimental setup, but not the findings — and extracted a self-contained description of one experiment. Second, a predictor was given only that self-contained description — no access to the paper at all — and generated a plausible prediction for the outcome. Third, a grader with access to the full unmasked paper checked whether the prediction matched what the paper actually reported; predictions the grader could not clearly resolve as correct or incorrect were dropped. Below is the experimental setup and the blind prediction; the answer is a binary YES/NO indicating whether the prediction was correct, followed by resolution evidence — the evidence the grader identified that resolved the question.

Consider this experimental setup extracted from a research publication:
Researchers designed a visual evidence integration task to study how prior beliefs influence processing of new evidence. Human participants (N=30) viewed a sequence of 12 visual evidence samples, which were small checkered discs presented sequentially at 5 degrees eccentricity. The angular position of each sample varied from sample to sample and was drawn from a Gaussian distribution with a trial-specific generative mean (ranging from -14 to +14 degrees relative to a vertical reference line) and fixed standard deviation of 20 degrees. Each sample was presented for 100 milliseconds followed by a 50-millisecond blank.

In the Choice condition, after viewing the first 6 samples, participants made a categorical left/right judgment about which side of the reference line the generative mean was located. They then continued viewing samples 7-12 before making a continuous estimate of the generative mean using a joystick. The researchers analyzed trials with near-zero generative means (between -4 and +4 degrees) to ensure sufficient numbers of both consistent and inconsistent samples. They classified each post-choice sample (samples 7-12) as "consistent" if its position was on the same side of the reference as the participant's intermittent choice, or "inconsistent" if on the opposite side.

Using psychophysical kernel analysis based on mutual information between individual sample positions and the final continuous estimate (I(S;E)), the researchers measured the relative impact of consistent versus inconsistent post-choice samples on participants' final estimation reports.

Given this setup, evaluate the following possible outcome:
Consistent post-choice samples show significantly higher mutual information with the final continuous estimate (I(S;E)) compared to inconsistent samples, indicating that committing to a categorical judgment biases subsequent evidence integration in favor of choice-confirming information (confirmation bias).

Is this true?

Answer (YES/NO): YES